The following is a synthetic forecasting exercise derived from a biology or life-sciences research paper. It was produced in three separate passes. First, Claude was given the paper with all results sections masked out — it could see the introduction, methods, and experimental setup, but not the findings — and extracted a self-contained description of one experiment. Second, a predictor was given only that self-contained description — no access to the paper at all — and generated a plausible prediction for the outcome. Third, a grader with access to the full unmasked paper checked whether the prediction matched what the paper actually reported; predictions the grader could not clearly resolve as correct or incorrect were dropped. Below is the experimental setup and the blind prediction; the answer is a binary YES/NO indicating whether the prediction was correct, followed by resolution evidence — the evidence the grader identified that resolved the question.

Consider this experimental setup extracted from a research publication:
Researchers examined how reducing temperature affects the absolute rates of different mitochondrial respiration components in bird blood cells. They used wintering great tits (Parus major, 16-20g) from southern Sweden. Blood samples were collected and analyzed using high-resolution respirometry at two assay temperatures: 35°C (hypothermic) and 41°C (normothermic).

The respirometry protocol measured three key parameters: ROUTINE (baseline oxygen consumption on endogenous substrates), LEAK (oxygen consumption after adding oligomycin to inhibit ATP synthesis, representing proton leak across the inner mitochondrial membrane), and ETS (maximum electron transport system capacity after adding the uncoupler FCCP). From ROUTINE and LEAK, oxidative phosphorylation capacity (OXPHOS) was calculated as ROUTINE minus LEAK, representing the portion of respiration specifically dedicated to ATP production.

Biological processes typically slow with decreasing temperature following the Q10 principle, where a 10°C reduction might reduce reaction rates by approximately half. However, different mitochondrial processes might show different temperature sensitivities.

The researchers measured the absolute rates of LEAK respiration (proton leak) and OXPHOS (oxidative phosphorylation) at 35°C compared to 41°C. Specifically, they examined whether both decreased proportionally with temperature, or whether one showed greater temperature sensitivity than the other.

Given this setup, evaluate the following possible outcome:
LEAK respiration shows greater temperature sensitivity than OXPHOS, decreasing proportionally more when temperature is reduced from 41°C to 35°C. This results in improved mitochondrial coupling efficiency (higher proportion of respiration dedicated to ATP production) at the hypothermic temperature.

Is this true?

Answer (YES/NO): YES